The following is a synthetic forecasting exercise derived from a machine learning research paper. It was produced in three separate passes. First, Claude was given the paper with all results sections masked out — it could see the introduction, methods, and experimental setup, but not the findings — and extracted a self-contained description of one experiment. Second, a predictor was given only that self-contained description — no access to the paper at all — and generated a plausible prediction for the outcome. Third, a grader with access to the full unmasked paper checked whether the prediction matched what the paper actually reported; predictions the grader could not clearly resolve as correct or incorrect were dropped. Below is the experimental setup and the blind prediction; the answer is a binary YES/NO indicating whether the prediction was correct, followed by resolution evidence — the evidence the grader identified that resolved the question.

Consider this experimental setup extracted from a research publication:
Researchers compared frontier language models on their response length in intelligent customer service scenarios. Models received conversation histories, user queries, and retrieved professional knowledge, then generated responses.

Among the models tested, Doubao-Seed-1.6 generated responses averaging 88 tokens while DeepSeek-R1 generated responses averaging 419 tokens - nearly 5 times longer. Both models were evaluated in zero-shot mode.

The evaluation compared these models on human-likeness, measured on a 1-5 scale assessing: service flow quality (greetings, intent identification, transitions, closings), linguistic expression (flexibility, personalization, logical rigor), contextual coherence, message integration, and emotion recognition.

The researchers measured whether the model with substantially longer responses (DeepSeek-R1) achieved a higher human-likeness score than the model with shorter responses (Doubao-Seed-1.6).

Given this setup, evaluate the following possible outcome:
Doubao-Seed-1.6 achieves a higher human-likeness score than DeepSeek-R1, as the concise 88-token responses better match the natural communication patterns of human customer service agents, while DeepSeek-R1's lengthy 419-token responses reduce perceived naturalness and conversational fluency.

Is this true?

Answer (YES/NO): NO